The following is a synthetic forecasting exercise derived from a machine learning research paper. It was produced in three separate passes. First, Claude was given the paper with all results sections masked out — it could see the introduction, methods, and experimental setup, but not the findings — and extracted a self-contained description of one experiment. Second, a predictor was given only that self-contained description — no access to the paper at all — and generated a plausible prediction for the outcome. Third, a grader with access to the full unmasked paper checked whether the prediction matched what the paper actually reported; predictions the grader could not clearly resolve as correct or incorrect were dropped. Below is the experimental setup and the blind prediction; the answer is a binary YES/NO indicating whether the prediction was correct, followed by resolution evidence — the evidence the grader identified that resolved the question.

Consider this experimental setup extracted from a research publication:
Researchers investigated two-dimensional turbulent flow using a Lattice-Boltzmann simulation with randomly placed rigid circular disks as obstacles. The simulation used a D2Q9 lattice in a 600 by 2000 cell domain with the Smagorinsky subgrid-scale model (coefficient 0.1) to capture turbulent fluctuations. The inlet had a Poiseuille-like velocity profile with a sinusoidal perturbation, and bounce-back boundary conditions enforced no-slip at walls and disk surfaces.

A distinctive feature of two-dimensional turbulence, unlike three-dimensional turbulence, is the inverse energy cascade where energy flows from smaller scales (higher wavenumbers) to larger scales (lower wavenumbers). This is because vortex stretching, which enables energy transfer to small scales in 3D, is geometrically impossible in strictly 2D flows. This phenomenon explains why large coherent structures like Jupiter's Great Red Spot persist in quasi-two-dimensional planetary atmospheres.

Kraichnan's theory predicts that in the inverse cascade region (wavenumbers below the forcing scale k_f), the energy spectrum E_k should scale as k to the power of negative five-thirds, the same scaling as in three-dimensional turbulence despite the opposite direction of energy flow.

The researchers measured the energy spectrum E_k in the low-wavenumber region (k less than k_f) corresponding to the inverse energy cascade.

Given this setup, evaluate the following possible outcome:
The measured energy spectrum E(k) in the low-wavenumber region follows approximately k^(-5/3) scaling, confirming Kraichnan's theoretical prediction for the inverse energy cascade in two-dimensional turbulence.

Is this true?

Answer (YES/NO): NO